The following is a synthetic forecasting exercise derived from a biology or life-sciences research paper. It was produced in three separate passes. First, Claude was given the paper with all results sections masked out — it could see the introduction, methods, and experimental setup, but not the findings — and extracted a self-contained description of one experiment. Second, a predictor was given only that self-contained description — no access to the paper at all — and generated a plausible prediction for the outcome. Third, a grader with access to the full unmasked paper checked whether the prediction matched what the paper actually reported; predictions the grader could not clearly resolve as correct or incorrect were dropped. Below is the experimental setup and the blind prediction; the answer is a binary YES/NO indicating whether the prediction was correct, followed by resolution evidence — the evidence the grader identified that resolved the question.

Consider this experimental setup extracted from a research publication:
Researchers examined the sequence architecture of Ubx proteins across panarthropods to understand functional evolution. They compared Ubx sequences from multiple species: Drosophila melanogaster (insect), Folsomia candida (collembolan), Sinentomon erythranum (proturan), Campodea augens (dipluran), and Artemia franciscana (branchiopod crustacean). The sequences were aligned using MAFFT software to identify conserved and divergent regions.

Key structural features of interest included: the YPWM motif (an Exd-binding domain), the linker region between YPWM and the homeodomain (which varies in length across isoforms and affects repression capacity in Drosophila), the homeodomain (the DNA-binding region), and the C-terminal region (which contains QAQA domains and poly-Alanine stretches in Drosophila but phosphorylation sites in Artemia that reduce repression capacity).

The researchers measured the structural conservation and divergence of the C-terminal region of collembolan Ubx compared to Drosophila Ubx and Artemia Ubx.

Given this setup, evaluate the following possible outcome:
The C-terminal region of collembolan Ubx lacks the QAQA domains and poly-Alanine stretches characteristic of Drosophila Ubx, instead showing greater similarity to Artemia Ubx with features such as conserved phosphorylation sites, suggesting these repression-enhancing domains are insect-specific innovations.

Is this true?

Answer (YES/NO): NO